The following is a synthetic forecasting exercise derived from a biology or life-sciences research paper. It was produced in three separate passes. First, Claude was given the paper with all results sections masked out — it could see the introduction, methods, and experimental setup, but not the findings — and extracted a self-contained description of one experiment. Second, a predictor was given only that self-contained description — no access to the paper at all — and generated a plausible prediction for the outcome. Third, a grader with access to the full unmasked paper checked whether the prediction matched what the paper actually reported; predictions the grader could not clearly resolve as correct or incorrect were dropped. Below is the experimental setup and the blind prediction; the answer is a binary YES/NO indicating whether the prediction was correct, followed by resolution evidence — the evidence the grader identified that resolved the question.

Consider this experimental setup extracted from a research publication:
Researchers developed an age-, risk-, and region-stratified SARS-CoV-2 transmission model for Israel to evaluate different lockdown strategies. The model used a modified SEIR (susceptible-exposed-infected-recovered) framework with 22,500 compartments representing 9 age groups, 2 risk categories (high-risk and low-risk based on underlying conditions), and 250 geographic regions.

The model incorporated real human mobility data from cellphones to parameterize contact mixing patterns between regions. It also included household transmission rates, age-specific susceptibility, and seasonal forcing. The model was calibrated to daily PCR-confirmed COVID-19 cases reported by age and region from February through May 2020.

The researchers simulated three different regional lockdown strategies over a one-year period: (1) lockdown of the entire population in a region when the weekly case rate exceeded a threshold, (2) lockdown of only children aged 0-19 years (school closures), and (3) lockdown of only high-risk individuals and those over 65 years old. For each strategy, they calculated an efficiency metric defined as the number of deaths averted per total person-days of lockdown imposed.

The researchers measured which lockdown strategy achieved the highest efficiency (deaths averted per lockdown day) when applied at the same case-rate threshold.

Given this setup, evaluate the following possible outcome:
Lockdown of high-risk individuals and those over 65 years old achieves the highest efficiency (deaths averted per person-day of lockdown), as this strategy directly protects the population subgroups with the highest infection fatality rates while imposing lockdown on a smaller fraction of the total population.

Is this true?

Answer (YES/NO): YES